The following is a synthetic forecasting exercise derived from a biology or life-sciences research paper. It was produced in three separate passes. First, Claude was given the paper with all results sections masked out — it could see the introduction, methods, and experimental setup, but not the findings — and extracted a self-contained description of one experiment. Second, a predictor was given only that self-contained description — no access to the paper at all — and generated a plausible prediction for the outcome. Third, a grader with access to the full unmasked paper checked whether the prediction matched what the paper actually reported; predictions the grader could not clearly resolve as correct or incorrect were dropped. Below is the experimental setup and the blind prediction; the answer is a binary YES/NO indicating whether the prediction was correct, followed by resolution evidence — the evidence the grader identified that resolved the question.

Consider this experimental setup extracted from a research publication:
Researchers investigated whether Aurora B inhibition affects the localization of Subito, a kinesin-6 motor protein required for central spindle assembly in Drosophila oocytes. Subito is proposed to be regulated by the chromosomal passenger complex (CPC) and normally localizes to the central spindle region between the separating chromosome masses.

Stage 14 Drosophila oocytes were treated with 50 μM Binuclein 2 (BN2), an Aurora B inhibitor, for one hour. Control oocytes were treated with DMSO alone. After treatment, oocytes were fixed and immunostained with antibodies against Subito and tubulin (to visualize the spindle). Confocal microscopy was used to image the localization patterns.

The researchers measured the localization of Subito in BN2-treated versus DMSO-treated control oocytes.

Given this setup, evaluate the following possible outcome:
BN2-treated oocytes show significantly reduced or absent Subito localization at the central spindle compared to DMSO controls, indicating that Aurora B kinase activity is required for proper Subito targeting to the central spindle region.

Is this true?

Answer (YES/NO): YES